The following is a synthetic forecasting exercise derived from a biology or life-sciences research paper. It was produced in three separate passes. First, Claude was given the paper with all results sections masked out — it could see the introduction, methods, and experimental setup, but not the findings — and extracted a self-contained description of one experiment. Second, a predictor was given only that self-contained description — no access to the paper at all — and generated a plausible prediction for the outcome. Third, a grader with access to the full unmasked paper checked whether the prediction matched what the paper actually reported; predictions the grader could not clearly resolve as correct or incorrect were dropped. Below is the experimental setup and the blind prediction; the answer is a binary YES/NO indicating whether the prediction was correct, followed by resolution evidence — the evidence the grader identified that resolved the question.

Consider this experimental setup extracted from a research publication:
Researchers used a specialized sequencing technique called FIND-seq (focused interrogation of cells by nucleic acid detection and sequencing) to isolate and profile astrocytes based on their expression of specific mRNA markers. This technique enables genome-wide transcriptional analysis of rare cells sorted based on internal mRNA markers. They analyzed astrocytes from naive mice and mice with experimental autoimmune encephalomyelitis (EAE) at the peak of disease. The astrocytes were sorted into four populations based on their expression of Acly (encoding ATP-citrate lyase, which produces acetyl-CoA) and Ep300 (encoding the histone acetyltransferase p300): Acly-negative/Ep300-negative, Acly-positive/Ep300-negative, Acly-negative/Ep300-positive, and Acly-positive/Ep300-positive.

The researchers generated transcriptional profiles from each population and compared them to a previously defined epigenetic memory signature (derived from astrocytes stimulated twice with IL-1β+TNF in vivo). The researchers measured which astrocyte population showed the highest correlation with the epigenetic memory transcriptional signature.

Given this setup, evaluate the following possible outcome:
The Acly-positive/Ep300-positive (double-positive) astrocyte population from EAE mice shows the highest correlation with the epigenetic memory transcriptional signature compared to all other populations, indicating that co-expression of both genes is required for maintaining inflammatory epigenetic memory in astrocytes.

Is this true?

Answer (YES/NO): YES